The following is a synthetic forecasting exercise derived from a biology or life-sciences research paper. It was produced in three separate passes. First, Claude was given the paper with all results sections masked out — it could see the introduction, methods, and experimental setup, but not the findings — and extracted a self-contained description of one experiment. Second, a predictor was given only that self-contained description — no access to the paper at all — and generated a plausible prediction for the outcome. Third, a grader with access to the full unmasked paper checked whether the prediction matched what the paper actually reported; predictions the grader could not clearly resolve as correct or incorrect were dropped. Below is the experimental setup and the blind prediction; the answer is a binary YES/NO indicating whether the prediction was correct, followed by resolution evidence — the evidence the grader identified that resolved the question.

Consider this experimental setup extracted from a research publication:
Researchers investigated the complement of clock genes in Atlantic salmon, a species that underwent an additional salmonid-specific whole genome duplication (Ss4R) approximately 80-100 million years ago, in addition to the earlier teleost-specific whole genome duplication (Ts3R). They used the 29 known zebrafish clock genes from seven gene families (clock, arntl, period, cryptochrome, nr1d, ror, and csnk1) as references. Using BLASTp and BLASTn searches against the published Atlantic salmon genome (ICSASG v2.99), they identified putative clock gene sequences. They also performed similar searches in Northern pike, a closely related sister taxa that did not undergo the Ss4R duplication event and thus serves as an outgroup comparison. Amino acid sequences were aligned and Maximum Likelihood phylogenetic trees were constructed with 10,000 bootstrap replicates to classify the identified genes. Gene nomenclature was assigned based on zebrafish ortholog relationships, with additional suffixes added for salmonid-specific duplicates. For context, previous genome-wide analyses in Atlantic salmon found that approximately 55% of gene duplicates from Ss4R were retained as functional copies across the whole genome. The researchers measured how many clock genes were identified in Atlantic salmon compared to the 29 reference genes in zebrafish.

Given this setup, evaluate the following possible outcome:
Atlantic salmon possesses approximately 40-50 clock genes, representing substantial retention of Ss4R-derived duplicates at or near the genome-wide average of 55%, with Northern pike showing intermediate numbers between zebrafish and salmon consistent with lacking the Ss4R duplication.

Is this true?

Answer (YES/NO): YES